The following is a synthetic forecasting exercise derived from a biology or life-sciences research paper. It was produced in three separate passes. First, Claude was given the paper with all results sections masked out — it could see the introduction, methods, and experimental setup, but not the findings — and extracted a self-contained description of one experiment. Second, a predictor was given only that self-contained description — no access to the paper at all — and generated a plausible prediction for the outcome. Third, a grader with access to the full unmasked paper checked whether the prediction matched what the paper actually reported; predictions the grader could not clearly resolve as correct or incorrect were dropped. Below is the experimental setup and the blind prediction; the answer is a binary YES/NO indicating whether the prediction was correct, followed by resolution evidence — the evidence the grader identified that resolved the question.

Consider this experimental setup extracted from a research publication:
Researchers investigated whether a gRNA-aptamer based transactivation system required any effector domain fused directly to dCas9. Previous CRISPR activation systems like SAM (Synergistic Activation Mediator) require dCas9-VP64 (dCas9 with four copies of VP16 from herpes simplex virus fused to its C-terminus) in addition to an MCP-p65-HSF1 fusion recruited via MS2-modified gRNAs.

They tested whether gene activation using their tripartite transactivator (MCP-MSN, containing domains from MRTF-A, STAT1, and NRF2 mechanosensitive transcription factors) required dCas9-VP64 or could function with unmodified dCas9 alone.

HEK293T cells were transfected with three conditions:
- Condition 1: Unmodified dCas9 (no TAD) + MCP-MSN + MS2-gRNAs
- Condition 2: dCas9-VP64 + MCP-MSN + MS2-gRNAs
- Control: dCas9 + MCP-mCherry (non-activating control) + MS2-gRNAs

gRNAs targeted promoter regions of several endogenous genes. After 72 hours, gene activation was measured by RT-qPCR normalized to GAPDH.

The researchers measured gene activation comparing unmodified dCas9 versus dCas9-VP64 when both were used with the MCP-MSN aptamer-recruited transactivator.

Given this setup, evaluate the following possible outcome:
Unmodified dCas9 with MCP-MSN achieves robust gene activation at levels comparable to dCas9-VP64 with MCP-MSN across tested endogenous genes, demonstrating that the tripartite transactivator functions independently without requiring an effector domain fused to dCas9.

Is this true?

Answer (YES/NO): YES